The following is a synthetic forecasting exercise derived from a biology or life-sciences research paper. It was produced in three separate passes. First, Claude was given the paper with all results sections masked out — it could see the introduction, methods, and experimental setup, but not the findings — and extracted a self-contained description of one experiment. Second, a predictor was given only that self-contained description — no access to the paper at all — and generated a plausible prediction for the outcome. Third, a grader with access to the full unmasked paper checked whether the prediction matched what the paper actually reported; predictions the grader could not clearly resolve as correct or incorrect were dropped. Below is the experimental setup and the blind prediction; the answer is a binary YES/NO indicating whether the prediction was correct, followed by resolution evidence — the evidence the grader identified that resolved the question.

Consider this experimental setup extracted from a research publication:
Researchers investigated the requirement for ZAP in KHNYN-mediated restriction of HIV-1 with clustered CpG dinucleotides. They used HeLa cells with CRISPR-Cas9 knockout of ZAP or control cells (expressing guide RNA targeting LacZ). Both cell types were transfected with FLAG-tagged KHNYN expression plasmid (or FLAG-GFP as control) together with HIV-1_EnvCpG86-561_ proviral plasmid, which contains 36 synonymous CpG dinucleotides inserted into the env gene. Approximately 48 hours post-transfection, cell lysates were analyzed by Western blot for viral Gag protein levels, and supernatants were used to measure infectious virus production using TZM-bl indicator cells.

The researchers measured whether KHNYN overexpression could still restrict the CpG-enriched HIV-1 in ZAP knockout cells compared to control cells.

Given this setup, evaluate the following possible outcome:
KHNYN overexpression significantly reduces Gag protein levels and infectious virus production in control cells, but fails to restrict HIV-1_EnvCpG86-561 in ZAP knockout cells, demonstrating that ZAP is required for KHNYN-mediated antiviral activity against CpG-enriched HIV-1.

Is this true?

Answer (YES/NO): YES